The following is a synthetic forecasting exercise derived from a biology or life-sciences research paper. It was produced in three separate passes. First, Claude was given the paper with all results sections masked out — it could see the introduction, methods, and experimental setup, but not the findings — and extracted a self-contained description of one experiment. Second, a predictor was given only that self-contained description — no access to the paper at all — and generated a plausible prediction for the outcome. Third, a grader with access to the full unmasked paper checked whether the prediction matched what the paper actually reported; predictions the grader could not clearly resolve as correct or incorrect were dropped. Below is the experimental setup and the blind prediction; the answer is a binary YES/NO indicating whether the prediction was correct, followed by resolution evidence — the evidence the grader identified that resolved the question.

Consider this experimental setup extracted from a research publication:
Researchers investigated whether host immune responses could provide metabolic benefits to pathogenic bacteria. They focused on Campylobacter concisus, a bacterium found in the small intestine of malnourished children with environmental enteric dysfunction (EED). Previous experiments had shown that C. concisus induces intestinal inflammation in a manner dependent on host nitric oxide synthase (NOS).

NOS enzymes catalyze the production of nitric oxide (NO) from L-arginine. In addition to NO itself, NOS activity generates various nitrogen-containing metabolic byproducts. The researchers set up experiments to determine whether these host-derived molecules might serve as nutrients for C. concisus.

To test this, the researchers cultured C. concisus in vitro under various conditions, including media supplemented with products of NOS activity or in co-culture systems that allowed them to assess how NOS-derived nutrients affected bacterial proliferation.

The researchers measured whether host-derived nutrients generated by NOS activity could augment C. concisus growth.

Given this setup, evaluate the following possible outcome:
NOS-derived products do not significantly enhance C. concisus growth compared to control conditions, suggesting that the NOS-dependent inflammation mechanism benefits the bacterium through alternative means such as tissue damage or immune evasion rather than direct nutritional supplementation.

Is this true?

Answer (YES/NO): NO